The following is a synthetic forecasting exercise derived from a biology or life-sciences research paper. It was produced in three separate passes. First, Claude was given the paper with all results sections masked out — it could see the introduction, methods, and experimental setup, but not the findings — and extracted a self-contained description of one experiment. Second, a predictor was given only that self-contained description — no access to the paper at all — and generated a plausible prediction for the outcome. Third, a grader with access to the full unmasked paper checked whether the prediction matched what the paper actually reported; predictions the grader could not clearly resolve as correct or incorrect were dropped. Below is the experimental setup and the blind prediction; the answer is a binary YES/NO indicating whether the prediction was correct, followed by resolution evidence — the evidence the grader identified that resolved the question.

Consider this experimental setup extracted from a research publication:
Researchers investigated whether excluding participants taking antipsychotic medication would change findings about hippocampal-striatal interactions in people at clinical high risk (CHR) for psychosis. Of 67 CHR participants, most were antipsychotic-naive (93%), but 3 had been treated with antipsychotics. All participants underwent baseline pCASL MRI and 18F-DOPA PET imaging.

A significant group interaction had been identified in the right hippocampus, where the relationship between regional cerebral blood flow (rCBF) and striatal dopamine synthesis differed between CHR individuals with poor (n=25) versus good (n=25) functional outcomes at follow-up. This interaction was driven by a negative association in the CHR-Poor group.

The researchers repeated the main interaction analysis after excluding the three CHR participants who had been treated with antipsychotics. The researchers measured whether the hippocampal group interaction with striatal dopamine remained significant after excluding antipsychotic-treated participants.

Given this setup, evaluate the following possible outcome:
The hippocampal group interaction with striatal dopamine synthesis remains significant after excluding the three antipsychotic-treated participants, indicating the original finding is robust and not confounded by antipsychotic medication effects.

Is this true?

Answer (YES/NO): YES